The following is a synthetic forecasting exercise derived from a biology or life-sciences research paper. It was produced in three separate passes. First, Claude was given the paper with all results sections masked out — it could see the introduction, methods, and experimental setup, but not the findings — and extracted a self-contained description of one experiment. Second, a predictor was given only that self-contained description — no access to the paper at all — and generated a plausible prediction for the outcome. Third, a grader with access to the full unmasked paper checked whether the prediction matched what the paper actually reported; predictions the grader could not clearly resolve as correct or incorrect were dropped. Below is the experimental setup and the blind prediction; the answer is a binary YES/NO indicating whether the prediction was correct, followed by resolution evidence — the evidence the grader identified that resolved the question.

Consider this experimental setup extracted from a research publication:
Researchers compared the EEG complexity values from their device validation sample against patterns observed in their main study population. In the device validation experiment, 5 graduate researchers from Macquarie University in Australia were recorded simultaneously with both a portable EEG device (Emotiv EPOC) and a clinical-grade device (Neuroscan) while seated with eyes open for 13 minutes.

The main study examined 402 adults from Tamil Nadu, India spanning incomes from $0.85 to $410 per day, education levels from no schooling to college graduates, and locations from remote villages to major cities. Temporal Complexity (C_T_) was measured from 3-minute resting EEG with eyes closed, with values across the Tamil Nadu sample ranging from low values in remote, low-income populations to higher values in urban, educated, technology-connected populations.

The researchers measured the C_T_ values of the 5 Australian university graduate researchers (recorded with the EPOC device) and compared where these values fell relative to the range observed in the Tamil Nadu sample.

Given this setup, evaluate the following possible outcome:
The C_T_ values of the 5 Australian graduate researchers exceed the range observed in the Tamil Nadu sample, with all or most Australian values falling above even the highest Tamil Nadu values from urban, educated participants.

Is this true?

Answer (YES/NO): NO